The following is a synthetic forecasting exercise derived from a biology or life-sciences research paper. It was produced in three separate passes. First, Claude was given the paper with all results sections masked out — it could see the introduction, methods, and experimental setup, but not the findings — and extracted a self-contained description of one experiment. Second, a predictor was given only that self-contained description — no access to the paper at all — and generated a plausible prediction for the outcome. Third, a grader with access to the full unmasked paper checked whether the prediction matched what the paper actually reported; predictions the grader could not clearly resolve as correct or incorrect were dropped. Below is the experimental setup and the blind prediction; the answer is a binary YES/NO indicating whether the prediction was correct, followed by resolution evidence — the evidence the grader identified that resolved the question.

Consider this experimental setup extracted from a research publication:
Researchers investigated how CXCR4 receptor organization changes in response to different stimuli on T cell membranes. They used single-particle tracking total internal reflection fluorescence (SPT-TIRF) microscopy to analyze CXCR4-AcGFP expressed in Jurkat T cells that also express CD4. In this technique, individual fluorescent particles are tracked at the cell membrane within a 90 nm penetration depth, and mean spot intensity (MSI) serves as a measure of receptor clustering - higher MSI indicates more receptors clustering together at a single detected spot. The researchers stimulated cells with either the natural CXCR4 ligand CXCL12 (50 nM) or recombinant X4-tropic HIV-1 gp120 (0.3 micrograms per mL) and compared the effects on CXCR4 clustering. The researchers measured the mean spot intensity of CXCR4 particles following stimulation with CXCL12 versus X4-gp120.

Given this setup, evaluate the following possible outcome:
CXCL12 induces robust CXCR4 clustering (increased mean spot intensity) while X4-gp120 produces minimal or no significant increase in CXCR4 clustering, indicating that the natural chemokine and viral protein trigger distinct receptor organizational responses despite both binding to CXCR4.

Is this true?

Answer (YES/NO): NO